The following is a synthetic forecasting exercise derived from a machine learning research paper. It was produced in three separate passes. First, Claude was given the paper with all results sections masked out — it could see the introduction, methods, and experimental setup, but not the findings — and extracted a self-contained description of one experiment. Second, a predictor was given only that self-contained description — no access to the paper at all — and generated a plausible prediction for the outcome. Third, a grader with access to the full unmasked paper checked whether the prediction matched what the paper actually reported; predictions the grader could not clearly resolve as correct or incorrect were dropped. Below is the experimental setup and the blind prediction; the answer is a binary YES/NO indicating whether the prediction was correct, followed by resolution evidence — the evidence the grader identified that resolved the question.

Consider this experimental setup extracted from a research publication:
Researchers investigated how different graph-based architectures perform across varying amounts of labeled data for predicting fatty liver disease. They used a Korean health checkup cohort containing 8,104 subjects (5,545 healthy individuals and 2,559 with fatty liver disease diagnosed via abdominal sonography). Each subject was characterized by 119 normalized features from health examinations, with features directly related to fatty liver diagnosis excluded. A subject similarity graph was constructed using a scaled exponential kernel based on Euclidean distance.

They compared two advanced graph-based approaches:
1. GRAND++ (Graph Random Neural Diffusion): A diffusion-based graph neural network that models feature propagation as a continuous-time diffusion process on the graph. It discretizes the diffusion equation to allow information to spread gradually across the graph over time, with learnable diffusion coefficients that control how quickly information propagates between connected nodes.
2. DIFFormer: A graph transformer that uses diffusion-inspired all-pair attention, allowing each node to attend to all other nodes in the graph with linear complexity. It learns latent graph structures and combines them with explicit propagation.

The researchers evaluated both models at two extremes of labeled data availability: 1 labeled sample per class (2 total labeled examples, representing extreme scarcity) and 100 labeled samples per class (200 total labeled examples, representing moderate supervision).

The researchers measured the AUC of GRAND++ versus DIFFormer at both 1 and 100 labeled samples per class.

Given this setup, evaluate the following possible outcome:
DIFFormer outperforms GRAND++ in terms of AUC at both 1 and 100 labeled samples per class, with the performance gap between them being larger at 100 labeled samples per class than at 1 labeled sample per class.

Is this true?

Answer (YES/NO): NO